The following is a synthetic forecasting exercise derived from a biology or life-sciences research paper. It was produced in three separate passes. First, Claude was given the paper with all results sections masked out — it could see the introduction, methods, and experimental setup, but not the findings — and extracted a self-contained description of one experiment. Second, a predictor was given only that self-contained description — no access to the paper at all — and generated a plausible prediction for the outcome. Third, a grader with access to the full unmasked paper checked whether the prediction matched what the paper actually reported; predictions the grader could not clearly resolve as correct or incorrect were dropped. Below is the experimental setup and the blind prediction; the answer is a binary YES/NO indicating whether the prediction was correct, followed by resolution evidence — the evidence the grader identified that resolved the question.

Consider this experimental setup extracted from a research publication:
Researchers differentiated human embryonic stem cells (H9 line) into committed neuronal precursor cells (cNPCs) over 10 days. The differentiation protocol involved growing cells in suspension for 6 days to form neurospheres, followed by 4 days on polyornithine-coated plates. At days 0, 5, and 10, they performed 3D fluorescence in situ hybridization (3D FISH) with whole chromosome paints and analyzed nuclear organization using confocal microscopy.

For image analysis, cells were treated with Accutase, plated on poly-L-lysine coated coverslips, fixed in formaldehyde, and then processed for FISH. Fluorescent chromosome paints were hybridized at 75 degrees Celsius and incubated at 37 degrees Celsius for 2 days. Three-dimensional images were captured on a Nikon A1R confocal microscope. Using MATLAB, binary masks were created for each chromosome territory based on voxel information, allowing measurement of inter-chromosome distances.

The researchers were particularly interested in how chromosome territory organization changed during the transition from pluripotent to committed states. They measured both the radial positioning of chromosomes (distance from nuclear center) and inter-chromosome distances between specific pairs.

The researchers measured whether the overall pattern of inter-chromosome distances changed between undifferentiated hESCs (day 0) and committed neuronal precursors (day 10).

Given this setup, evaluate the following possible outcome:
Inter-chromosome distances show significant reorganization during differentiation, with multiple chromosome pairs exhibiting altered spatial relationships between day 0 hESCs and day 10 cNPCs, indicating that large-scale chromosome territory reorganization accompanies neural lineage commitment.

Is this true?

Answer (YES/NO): YES